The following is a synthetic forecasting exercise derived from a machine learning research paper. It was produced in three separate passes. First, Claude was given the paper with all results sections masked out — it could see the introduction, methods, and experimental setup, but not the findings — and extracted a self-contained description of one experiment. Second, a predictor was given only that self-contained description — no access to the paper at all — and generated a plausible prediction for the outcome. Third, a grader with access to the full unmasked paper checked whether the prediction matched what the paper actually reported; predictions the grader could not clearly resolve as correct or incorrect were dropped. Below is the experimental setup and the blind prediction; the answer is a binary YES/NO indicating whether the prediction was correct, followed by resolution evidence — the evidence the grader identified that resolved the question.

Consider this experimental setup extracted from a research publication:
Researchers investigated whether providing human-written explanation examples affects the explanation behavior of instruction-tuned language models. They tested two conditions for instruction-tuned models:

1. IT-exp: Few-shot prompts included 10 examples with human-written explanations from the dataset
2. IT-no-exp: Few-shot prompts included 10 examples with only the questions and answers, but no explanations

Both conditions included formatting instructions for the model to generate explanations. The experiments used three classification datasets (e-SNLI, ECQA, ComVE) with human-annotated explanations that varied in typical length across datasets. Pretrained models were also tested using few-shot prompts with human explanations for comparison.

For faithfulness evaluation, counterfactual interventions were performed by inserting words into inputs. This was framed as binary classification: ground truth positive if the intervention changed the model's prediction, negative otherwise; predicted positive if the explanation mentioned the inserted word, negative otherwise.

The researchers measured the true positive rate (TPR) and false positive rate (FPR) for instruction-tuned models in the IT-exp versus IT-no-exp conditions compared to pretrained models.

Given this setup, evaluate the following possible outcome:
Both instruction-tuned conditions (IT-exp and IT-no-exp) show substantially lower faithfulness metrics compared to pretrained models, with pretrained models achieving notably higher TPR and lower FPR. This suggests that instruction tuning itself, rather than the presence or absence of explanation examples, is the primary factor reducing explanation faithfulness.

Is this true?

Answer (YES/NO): NO